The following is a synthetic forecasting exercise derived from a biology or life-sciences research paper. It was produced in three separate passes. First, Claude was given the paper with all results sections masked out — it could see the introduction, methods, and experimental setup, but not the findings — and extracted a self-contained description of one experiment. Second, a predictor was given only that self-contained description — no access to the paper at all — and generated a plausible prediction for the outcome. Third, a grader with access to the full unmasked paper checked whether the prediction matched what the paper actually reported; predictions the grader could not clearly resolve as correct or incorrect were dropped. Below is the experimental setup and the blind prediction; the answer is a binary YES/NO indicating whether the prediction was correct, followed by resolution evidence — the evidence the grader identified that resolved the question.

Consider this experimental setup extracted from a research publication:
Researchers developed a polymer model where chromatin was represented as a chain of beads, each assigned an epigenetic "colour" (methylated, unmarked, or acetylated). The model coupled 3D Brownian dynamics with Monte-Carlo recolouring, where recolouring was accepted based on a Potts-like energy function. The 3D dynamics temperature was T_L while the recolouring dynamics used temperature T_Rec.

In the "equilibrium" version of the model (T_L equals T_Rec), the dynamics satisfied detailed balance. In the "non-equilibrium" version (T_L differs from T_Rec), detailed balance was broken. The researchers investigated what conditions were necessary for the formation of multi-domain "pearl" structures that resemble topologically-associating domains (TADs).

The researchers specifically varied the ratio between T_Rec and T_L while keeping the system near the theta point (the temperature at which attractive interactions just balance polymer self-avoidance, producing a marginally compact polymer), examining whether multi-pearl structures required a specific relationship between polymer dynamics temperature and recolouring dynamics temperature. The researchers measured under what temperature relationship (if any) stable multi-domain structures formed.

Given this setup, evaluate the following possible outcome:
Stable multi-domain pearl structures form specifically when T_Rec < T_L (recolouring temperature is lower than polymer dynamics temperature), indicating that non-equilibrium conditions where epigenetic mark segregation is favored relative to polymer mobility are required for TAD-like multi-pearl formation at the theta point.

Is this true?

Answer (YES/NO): YES